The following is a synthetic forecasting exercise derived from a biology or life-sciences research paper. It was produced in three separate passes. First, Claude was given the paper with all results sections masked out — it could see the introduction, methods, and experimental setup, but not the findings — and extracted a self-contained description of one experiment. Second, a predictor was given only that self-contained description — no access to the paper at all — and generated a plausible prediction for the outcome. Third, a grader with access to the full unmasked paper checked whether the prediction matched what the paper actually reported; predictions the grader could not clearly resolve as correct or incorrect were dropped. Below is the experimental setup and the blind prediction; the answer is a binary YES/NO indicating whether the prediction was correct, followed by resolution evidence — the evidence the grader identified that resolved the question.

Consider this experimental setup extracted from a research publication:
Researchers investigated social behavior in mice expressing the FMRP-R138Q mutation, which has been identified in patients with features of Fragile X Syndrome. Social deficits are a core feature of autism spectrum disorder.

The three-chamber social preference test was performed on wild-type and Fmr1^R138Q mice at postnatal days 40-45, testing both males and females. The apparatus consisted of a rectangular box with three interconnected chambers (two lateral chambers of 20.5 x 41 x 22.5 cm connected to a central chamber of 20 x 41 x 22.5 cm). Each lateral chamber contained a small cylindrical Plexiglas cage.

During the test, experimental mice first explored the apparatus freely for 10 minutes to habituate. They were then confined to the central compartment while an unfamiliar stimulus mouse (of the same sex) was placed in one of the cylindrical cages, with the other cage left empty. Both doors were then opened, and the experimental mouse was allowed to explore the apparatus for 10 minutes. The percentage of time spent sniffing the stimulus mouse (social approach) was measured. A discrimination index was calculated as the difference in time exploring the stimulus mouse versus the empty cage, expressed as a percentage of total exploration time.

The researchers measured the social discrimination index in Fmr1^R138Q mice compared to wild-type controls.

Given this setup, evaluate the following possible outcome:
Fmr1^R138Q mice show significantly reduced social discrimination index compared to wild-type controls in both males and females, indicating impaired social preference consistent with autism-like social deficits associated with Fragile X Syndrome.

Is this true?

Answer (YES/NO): NO